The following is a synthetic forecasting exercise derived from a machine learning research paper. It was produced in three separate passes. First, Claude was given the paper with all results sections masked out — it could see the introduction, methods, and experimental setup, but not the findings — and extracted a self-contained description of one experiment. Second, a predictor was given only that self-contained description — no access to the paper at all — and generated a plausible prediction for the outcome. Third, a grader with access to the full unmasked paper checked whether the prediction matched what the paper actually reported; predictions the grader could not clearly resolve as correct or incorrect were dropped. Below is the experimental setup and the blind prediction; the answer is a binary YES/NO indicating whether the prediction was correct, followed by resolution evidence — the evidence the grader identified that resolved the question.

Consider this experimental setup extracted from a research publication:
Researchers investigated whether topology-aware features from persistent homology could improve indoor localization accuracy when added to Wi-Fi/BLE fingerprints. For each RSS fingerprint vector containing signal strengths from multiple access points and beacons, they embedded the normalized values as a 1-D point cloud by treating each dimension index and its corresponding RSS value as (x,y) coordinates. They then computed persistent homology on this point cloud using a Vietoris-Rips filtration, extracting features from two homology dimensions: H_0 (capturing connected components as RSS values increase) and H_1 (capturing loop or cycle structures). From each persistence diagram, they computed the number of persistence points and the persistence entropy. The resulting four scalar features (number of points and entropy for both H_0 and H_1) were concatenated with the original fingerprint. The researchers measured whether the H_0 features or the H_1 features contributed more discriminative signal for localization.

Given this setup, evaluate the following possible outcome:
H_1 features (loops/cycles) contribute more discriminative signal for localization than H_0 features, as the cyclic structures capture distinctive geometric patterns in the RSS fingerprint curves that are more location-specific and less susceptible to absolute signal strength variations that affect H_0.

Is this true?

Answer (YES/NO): NO